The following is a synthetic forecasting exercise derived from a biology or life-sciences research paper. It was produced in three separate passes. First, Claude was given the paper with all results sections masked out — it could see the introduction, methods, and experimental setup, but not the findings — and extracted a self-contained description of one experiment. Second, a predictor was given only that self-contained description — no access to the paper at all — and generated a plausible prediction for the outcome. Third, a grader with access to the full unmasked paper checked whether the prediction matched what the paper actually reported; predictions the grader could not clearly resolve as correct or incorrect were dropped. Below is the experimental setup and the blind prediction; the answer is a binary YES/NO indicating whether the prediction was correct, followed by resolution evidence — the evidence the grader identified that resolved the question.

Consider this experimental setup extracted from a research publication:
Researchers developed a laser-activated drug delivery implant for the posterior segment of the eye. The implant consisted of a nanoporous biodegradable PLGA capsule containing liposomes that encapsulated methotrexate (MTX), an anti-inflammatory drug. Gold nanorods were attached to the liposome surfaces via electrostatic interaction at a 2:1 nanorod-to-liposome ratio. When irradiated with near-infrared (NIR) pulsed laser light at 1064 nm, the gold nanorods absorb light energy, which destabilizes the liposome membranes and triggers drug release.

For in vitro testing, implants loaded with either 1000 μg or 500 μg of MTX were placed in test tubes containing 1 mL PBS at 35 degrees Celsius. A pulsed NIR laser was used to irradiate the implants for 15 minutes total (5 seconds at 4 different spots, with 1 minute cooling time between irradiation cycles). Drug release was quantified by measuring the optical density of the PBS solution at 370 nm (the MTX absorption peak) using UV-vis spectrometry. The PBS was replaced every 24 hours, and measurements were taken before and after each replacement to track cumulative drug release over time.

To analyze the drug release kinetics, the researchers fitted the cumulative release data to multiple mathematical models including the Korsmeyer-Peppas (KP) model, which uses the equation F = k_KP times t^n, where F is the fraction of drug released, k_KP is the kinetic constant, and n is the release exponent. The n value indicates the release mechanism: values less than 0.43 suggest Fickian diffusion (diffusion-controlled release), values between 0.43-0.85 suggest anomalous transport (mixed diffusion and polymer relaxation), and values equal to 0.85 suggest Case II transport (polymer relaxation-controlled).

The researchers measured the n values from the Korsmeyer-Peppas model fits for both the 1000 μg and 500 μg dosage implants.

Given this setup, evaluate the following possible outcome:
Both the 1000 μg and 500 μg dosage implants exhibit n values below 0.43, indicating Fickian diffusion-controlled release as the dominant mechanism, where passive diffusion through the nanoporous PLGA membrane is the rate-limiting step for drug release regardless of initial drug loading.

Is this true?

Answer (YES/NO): NO